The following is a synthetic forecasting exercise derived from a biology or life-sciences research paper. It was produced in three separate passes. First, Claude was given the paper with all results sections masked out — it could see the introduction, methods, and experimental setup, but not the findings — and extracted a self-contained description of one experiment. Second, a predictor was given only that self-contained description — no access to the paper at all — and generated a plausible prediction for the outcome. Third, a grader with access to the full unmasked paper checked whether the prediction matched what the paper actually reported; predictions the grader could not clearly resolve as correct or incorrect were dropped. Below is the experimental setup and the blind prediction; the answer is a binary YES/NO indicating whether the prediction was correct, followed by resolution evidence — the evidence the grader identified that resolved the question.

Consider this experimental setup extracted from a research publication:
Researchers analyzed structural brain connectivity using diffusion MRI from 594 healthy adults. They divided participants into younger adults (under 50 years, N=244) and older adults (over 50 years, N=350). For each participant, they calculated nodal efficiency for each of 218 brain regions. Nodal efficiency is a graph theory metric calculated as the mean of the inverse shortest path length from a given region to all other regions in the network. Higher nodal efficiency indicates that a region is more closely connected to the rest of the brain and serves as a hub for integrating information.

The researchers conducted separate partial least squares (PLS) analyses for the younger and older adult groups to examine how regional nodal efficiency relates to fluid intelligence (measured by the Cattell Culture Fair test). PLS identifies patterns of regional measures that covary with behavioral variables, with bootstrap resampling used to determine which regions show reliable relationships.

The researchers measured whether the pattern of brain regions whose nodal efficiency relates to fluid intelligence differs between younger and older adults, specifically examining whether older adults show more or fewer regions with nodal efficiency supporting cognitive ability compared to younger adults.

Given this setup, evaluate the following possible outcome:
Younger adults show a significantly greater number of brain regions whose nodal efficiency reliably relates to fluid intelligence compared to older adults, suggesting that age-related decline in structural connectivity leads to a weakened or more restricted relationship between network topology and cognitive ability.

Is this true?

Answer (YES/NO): NO